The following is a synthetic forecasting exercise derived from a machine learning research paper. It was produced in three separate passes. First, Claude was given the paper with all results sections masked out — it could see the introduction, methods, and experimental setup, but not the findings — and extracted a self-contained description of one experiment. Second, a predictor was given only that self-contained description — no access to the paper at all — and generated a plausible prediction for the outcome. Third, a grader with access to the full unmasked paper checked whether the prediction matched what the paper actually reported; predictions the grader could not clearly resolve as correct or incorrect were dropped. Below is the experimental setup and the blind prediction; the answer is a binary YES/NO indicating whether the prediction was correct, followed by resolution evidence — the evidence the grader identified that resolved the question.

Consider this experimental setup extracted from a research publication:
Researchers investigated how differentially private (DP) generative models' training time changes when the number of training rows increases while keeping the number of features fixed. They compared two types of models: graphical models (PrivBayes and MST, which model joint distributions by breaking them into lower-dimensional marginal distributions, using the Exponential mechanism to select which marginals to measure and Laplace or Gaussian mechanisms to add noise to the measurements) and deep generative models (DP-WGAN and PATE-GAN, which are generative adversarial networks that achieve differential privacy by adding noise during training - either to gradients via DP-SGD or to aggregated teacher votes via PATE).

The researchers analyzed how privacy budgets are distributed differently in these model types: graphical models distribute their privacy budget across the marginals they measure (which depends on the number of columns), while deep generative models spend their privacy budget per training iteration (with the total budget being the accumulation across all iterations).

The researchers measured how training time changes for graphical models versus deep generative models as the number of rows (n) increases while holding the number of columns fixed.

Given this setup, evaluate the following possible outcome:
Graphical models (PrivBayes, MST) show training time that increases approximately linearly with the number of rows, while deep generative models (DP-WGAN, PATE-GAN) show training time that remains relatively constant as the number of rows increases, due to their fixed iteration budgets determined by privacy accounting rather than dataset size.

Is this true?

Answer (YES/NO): NO